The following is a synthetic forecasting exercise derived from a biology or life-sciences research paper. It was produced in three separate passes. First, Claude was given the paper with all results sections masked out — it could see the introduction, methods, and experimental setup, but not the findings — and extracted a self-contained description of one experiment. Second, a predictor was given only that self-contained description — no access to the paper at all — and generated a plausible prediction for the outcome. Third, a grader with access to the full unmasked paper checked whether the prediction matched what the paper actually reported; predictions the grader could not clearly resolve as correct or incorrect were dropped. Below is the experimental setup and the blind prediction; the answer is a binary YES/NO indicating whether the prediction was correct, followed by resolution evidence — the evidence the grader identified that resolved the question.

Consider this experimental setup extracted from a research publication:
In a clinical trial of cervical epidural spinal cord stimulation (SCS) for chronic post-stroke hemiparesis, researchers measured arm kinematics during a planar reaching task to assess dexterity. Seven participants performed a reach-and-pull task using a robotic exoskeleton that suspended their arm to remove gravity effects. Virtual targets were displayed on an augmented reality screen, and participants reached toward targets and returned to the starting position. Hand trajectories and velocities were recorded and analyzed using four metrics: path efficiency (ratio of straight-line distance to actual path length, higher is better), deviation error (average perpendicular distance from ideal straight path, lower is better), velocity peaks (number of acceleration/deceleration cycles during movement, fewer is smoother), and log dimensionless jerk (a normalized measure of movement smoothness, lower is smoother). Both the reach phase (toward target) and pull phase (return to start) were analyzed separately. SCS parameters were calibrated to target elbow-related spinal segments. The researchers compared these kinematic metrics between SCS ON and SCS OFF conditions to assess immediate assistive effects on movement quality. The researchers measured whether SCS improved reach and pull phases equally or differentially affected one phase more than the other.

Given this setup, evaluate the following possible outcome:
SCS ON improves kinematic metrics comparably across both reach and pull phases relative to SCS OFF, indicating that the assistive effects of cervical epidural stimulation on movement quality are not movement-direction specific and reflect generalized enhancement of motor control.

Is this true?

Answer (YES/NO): YES